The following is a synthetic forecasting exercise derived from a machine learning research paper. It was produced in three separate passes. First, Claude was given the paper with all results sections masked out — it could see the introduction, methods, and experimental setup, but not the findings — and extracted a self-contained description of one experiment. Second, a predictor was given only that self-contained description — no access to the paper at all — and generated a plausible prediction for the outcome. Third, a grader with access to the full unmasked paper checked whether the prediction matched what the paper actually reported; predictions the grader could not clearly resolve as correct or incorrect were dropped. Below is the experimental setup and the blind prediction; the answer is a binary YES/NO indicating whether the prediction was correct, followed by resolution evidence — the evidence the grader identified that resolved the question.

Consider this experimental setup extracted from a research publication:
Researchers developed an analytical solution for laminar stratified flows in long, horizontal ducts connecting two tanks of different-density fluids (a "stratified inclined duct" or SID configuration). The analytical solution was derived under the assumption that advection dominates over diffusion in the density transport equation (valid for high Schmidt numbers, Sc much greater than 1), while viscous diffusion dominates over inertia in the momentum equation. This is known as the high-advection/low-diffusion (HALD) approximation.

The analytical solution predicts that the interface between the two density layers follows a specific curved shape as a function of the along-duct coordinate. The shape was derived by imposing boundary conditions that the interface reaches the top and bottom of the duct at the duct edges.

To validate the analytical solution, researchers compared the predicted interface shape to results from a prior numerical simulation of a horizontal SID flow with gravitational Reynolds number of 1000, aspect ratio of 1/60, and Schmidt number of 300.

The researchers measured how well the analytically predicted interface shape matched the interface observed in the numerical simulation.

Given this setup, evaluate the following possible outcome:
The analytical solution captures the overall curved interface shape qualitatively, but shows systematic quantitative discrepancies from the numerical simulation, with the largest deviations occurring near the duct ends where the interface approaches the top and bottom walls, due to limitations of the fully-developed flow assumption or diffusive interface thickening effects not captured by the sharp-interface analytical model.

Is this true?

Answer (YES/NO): NO